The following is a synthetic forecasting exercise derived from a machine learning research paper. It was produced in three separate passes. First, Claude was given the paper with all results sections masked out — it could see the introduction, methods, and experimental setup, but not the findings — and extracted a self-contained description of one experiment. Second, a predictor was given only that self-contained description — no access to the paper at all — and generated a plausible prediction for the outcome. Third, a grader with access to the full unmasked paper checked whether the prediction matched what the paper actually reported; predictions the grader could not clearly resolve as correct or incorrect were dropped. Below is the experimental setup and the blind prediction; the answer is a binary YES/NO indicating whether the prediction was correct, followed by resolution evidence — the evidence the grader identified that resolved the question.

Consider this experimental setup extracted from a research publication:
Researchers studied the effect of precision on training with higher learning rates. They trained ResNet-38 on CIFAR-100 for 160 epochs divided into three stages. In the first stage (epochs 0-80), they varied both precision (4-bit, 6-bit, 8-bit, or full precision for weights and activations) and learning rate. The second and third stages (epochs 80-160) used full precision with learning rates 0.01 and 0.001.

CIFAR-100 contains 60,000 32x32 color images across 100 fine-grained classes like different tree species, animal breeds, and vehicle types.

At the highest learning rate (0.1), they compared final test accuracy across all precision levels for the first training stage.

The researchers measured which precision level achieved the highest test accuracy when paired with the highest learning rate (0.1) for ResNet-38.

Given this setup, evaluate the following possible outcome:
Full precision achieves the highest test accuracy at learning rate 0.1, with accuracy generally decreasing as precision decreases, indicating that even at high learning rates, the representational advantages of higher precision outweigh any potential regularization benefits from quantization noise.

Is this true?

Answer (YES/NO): NO